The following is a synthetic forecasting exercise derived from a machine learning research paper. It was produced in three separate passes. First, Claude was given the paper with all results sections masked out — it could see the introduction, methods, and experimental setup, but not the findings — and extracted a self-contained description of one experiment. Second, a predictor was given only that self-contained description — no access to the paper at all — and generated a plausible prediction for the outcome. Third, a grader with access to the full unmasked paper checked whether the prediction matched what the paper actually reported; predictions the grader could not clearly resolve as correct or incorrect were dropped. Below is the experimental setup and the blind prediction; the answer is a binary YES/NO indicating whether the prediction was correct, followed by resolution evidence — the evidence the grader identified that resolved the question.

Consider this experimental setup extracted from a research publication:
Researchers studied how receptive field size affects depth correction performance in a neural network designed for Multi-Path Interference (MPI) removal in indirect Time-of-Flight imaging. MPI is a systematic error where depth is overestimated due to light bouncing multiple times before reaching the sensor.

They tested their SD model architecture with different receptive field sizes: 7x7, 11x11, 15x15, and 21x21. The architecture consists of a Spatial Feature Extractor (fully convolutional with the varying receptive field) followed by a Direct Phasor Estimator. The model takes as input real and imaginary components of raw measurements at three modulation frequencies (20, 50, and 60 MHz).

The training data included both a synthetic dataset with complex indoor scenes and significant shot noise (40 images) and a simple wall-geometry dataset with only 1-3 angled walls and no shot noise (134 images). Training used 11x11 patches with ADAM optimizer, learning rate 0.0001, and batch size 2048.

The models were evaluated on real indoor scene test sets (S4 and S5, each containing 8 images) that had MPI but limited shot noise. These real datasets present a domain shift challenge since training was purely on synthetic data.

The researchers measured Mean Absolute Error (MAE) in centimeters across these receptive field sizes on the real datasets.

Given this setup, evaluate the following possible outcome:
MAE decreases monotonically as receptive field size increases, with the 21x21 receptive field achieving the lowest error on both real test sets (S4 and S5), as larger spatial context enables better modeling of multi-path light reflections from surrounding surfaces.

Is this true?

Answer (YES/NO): NO